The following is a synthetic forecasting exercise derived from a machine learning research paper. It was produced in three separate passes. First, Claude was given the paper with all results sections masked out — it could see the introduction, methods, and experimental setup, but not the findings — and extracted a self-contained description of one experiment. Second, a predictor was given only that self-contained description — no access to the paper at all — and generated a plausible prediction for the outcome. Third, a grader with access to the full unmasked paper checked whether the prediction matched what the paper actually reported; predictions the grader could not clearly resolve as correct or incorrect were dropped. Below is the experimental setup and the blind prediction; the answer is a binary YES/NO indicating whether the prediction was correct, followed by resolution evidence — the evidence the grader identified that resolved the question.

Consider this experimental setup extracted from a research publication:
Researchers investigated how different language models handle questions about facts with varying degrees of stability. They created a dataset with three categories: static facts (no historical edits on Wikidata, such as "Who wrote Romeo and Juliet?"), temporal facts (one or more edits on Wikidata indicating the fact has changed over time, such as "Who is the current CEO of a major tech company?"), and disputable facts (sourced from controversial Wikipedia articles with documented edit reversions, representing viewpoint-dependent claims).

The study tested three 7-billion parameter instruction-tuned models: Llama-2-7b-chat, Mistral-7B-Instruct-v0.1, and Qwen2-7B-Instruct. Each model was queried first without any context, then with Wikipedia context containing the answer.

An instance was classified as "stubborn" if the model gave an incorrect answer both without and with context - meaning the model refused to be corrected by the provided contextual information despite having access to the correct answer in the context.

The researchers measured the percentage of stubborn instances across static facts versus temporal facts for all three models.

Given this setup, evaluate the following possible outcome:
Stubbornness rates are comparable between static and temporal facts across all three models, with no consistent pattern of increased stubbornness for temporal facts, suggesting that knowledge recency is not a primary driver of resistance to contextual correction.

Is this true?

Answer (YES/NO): NO